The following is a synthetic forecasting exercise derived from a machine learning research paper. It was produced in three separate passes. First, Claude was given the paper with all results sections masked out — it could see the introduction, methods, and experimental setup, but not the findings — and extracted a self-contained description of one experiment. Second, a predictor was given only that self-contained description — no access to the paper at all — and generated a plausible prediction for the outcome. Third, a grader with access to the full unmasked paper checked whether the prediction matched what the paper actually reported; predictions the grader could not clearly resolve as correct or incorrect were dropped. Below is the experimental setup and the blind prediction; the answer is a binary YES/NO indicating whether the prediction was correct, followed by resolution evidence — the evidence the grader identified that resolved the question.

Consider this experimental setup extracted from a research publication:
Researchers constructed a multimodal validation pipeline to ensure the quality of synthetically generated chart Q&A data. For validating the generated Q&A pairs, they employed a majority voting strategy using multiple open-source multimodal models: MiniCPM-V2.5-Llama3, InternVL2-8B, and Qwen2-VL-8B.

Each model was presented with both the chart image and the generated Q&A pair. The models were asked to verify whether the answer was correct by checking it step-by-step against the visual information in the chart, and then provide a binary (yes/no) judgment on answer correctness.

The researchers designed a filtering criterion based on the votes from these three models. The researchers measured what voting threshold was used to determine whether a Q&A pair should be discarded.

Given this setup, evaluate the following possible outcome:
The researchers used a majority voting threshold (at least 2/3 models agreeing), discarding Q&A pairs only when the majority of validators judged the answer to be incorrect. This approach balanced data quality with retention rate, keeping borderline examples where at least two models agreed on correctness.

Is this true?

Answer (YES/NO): YES